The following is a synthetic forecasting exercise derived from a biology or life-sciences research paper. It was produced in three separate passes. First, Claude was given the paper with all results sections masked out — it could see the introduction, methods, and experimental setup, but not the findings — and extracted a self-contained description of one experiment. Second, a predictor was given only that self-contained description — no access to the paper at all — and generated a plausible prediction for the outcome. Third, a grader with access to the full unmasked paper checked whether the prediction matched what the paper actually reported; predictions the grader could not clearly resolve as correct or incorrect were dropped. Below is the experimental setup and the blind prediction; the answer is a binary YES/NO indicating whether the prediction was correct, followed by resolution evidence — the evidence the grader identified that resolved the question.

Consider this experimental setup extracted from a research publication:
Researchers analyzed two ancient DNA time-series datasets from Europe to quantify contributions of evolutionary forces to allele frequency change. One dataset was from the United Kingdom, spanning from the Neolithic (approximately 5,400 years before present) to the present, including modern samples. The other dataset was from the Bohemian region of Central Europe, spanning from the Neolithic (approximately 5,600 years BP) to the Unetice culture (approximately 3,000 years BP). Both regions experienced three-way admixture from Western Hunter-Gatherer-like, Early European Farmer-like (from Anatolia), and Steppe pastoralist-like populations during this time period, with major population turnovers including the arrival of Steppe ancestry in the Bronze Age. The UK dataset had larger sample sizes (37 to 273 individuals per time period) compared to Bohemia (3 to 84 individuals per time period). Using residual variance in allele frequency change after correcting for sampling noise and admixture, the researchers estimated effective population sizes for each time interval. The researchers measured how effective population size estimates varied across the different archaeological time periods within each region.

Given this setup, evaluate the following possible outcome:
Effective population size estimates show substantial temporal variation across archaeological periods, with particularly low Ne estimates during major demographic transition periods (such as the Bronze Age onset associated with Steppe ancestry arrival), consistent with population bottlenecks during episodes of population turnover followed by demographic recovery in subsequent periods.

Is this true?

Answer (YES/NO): NO